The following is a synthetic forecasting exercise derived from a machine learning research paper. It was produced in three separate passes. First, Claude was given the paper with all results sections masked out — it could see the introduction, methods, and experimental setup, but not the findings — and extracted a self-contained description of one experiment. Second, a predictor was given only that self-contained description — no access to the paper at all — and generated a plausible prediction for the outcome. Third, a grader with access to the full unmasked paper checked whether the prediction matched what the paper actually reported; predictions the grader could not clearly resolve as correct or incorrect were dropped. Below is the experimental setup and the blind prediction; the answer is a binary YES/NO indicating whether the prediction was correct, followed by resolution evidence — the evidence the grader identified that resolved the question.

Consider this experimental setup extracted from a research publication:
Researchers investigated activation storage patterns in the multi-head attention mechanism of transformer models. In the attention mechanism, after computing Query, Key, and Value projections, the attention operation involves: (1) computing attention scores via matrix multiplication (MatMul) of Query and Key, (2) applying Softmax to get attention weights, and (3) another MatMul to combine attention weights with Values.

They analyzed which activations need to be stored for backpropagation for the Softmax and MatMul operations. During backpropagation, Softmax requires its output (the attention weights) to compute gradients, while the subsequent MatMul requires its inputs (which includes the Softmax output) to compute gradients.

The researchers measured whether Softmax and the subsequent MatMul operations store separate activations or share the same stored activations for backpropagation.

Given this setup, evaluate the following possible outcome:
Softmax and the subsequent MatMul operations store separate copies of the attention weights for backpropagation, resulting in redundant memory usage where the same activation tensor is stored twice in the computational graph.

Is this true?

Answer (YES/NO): NO